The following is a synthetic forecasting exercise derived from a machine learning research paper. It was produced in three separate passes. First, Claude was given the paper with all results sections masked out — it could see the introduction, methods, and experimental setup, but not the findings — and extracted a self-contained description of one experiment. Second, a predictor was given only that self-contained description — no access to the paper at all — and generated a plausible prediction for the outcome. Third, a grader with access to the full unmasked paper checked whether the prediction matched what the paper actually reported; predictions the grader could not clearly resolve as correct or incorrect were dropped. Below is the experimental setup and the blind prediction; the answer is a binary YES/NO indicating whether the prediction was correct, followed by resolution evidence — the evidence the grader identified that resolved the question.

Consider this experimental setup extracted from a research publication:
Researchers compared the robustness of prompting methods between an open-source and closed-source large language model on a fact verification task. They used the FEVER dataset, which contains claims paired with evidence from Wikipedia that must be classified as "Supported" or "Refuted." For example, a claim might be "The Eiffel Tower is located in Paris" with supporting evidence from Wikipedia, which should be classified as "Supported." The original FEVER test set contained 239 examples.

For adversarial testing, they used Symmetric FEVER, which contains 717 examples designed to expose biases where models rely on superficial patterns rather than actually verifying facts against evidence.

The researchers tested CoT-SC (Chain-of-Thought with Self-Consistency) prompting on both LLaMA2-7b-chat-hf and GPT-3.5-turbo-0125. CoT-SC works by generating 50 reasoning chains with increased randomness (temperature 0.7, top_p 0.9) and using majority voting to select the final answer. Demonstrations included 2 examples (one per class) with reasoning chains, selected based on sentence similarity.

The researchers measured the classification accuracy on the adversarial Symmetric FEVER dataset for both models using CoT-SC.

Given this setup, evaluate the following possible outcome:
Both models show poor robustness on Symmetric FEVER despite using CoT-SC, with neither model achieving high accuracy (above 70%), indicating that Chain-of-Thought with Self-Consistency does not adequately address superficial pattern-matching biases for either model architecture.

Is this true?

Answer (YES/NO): NO